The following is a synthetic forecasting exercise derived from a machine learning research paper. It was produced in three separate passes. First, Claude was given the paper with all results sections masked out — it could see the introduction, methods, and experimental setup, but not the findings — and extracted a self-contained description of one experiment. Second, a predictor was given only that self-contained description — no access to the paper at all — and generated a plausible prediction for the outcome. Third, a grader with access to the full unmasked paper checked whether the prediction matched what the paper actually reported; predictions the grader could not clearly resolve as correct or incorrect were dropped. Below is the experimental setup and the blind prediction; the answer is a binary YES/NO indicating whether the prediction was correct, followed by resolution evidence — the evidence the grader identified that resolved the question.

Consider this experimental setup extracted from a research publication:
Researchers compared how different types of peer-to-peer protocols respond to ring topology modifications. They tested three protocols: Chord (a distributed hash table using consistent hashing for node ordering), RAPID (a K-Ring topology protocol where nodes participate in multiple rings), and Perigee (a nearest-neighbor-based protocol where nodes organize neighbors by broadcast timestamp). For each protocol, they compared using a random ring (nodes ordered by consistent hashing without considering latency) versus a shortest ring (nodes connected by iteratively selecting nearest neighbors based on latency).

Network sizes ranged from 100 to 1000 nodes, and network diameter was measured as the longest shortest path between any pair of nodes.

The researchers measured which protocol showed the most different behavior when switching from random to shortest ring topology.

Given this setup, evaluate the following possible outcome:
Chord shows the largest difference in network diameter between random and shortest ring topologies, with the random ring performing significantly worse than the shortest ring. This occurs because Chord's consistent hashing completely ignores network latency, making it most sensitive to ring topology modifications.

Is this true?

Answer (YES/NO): NO